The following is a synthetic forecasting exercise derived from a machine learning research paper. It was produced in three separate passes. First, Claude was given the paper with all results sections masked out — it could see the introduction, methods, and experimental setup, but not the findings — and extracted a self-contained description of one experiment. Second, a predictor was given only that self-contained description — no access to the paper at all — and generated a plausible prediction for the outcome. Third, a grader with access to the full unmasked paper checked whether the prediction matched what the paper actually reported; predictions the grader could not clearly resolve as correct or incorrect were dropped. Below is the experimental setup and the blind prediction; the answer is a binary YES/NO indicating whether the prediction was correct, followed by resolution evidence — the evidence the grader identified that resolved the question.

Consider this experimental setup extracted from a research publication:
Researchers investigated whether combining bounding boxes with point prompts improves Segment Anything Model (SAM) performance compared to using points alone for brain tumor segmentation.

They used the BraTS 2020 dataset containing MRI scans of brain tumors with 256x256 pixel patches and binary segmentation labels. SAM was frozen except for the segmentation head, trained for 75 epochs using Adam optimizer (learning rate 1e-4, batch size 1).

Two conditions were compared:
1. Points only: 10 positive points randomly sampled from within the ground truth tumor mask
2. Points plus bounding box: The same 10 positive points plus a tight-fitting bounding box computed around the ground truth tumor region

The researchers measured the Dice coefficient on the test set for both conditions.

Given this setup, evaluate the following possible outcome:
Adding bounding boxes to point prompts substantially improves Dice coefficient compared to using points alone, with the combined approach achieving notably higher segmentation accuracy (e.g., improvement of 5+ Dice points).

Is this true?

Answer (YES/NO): NO